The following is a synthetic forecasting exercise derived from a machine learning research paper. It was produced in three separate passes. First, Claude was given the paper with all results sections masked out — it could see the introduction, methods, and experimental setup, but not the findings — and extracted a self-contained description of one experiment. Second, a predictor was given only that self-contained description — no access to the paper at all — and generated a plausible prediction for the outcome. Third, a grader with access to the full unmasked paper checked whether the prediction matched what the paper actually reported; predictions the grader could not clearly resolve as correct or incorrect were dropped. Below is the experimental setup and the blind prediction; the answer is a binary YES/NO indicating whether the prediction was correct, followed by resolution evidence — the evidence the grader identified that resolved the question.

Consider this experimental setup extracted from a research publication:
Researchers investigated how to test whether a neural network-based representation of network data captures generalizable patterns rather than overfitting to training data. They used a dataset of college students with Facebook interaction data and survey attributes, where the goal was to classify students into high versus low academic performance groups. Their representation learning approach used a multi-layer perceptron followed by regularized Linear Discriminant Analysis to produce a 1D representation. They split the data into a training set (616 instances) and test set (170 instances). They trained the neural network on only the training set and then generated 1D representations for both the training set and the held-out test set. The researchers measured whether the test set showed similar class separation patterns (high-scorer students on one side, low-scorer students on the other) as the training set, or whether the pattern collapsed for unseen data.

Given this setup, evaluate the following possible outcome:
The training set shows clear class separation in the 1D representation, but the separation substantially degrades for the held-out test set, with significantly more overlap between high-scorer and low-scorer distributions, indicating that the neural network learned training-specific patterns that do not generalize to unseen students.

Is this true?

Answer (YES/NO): NO